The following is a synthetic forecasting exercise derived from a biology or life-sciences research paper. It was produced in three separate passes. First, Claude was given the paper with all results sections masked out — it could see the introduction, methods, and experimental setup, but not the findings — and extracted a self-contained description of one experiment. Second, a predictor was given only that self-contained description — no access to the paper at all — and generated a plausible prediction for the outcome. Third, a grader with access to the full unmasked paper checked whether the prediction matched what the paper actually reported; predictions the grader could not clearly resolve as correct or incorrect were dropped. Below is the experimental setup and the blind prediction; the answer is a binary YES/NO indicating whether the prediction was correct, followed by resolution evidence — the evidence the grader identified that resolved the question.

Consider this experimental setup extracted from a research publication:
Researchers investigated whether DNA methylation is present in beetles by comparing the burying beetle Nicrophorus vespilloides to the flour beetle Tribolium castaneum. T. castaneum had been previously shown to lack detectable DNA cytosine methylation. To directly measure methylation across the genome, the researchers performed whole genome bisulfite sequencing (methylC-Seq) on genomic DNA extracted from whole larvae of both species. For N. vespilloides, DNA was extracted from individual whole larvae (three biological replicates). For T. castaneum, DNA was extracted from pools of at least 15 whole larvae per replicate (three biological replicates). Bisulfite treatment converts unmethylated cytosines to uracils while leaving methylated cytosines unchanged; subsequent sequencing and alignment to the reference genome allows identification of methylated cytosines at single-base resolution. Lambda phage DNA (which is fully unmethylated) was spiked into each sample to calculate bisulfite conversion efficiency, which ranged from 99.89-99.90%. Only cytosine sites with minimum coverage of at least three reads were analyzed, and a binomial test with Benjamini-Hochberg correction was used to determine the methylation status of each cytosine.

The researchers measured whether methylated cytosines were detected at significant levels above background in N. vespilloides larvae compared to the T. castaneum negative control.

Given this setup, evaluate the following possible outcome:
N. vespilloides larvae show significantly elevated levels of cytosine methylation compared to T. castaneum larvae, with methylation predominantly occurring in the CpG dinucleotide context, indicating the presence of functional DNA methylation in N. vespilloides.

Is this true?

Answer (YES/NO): YES